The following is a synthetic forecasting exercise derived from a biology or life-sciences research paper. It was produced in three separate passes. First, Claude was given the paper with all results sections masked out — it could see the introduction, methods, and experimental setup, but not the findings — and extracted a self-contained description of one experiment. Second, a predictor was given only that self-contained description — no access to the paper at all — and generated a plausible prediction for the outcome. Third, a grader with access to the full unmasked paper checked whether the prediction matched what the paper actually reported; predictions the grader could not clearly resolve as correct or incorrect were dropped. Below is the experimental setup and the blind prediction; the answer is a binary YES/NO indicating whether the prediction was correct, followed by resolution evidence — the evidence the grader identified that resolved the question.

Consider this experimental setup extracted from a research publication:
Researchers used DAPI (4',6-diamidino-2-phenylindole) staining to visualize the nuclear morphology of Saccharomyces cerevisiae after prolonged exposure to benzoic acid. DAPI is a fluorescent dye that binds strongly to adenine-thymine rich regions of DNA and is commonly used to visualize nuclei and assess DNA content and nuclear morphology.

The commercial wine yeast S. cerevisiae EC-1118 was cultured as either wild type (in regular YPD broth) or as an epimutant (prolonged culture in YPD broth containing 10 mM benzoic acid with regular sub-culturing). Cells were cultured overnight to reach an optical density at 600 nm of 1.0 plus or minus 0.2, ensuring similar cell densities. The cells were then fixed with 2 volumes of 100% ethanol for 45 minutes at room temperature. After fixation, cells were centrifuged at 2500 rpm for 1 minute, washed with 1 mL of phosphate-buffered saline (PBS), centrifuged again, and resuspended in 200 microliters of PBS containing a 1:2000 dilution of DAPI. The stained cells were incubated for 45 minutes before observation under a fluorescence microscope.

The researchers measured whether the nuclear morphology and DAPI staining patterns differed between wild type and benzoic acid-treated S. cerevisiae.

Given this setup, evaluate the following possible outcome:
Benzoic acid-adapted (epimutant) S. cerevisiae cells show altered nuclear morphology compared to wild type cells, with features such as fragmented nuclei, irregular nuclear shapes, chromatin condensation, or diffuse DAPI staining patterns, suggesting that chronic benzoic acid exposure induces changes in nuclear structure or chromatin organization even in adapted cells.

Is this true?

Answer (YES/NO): NO